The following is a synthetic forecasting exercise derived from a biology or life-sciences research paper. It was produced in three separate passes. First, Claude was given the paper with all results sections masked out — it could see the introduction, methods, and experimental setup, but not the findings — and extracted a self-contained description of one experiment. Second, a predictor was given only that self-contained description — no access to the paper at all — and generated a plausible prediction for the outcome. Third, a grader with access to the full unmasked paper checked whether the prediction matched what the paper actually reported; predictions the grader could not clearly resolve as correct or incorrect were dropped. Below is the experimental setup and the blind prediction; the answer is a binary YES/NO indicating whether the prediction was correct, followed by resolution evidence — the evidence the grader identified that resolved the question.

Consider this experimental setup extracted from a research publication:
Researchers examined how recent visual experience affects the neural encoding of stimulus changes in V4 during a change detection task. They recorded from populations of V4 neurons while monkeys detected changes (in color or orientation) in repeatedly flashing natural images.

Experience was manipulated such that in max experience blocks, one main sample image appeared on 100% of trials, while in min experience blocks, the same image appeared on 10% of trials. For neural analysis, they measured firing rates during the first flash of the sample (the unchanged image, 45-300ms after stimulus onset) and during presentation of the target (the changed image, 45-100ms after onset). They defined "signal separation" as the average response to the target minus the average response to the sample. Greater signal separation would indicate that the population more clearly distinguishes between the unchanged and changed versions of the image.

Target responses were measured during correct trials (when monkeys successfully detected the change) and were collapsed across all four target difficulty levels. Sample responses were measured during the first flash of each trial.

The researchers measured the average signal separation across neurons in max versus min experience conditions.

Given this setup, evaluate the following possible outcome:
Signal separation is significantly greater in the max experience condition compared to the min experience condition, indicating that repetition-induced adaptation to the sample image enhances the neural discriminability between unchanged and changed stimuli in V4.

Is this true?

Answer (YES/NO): YES